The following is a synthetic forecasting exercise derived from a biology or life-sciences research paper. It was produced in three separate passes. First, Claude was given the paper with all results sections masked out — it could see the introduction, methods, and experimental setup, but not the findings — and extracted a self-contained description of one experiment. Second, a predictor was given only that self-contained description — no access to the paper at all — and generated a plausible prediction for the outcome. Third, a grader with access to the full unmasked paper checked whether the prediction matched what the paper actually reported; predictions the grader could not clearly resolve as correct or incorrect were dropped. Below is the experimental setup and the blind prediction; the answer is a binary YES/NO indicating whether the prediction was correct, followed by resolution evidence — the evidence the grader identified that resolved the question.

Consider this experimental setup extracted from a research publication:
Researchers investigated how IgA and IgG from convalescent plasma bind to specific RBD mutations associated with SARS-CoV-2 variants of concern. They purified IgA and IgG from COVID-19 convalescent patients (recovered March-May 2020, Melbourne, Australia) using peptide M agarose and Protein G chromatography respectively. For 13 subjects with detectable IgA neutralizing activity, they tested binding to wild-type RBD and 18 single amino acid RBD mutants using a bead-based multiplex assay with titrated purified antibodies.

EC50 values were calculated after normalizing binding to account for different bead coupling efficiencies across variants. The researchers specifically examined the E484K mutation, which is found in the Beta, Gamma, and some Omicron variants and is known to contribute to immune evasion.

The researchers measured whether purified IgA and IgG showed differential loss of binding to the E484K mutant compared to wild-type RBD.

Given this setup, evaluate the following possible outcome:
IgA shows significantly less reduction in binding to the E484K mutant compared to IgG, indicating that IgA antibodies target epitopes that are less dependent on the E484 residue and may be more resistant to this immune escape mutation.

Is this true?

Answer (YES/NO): NO